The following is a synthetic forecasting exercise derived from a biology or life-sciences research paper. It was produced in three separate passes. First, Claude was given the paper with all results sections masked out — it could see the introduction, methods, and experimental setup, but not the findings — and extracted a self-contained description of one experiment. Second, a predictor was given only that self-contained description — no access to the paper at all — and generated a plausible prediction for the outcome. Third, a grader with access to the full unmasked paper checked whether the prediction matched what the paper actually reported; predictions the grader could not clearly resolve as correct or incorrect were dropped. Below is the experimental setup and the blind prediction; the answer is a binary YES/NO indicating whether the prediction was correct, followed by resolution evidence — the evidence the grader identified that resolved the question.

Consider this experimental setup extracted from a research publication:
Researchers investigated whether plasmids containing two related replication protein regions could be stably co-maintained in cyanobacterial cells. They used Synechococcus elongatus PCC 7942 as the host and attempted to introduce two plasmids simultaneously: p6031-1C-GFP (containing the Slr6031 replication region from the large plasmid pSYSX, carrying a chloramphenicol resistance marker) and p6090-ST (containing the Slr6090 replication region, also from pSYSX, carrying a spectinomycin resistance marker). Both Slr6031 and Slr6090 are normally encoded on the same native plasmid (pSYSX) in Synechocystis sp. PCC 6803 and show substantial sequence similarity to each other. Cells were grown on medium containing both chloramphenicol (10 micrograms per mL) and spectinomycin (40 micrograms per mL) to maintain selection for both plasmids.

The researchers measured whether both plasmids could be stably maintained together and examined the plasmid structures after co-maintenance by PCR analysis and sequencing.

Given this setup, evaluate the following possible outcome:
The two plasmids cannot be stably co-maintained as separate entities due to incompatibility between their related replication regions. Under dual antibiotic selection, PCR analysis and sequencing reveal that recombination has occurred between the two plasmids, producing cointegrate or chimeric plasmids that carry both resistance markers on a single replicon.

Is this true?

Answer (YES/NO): NO